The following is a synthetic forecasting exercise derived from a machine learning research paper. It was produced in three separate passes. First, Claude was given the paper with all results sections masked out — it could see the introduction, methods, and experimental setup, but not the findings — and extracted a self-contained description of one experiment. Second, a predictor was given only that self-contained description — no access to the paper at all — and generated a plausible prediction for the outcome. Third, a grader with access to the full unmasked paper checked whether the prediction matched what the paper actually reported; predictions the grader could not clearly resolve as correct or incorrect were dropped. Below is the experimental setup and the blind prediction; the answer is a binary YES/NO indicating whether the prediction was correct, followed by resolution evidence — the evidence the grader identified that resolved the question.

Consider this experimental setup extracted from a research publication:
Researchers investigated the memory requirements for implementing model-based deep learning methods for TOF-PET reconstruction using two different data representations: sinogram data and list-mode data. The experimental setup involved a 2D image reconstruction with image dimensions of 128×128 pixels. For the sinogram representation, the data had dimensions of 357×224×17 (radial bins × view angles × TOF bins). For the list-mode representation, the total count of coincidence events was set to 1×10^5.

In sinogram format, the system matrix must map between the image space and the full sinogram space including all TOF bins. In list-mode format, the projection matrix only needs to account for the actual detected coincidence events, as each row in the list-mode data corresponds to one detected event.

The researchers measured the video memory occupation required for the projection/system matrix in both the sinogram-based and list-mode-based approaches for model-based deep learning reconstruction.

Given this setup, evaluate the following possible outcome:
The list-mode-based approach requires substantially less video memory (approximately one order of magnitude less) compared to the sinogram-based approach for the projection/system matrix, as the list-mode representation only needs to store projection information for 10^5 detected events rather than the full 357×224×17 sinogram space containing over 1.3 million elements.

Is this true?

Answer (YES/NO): NO